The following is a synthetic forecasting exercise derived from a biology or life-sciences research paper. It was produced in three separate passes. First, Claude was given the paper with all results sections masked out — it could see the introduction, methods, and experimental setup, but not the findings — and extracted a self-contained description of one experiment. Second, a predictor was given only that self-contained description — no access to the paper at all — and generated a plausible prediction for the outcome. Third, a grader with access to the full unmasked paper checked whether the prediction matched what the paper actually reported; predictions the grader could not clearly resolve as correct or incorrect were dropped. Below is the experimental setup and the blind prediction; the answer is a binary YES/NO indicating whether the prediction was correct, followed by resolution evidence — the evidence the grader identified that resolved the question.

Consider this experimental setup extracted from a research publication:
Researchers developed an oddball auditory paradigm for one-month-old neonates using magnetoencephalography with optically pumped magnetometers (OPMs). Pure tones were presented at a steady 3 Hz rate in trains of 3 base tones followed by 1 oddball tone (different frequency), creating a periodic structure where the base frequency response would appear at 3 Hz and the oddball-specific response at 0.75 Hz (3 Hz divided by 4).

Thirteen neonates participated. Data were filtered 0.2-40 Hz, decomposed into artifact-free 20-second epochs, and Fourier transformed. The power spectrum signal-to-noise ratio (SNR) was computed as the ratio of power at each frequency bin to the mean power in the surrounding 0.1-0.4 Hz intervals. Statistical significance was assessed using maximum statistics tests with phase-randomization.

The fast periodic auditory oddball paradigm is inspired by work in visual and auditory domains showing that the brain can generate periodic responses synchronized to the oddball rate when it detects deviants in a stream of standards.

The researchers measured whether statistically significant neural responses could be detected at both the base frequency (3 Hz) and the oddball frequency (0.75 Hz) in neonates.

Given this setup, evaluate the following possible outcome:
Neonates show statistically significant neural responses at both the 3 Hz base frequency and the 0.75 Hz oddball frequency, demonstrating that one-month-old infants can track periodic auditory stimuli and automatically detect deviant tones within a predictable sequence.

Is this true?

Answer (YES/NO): YES